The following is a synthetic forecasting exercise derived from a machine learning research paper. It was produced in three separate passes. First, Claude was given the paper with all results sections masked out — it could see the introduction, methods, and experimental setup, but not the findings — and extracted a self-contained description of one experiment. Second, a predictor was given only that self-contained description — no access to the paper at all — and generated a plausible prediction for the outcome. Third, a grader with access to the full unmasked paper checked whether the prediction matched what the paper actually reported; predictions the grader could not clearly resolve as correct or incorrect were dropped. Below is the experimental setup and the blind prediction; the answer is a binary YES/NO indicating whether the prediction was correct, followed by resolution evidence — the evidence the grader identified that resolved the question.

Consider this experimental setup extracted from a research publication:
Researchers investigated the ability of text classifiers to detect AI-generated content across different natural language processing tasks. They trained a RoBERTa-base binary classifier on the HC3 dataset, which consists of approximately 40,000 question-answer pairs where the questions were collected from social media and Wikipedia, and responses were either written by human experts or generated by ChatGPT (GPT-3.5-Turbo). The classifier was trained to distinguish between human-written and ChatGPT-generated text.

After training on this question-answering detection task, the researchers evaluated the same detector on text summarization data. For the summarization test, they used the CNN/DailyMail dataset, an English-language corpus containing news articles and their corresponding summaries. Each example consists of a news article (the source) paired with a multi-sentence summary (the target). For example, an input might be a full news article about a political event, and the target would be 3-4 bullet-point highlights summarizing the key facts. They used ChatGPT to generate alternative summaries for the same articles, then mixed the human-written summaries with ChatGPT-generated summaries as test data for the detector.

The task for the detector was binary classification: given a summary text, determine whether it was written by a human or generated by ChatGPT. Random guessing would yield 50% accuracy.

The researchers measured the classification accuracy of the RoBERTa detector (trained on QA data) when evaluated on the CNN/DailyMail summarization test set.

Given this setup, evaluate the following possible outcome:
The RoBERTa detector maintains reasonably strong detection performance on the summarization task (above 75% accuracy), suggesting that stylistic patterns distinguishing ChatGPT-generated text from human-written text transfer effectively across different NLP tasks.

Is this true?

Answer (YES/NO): NO